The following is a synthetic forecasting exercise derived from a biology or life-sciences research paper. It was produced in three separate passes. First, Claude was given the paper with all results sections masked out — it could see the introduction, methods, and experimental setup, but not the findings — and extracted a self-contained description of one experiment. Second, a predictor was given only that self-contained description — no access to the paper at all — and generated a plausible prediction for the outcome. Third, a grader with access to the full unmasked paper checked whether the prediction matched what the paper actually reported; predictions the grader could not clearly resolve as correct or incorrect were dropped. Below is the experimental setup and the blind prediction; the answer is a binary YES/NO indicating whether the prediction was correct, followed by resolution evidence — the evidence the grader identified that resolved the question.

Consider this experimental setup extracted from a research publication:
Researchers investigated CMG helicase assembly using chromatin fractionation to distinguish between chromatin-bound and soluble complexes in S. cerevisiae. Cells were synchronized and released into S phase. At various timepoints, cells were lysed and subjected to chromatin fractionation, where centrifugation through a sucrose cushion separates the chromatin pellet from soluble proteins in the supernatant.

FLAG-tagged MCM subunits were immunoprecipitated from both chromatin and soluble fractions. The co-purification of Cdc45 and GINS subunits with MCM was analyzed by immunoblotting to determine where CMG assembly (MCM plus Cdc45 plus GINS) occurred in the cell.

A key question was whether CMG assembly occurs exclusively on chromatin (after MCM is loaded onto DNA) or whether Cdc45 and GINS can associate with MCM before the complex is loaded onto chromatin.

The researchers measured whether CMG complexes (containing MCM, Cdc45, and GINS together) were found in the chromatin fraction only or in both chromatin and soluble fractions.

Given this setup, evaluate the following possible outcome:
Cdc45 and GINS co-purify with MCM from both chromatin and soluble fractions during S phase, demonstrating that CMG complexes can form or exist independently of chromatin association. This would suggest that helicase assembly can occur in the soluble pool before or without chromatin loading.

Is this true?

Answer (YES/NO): NO